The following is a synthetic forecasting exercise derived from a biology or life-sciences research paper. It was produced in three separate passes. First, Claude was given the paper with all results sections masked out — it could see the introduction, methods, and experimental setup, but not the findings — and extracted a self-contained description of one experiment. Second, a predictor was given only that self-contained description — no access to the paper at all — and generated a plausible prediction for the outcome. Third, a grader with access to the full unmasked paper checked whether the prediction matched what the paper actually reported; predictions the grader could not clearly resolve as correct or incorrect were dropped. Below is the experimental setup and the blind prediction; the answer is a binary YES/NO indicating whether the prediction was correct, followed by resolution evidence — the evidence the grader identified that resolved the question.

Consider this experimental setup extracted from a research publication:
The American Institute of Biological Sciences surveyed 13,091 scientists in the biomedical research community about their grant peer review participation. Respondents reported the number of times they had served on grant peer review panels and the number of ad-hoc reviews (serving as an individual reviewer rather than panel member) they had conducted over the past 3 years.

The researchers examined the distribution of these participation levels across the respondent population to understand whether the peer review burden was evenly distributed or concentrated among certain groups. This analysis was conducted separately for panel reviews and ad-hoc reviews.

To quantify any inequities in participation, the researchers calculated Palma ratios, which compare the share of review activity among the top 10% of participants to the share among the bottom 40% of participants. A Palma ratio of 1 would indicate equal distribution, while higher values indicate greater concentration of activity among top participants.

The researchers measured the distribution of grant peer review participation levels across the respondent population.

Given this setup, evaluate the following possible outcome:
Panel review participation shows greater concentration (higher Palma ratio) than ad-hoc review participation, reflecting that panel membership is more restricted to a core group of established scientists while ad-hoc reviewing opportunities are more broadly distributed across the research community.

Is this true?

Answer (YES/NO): NO